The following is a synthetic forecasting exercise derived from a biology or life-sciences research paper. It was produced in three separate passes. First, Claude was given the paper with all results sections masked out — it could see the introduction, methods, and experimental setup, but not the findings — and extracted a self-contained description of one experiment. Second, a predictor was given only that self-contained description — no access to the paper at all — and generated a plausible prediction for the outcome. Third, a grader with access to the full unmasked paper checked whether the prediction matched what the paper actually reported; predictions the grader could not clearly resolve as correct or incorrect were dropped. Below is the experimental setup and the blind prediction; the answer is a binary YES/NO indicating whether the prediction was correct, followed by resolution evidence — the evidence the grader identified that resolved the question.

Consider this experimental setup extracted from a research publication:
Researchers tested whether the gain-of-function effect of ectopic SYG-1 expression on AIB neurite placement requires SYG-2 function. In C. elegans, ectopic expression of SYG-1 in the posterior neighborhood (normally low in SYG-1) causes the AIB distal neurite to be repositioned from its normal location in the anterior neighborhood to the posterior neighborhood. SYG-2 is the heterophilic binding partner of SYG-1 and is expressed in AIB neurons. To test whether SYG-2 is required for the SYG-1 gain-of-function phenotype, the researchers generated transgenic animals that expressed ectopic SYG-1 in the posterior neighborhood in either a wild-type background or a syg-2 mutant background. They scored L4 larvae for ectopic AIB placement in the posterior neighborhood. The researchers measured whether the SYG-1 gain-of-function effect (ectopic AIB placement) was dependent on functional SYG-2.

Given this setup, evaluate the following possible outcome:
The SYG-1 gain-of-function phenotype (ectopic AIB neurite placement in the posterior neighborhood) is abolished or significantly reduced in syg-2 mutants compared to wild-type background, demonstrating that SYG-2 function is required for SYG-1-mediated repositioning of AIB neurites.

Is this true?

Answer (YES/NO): YES